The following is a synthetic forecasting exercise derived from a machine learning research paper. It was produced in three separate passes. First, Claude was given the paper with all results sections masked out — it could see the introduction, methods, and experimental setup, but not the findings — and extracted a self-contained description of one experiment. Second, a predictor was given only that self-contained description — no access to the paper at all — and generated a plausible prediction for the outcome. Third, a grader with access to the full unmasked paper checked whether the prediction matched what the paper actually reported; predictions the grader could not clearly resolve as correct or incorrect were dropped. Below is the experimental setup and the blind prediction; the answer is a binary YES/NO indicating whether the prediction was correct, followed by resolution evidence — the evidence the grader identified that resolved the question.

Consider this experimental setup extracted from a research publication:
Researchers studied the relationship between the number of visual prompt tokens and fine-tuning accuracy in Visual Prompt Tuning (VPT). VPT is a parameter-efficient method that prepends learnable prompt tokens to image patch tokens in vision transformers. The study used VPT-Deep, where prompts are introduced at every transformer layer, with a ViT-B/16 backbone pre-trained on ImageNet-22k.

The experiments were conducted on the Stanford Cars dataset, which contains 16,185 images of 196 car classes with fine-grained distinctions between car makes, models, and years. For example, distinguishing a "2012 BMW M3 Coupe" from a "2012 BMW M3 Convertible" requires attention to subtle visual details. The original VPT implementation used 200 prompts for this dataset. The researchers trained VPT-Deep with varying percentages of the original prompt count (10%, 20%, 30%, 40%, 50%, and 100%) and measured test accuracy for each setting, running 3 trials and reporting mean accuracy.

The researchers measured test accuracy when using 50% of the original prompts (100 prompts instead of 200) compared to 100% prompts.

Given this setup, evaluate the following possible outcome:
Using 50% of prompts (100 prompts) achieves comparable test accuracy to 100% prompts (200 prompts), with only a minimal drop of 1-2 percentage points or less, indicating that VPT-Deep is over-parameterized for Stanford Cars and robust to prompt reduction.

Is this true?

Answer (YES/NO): YES